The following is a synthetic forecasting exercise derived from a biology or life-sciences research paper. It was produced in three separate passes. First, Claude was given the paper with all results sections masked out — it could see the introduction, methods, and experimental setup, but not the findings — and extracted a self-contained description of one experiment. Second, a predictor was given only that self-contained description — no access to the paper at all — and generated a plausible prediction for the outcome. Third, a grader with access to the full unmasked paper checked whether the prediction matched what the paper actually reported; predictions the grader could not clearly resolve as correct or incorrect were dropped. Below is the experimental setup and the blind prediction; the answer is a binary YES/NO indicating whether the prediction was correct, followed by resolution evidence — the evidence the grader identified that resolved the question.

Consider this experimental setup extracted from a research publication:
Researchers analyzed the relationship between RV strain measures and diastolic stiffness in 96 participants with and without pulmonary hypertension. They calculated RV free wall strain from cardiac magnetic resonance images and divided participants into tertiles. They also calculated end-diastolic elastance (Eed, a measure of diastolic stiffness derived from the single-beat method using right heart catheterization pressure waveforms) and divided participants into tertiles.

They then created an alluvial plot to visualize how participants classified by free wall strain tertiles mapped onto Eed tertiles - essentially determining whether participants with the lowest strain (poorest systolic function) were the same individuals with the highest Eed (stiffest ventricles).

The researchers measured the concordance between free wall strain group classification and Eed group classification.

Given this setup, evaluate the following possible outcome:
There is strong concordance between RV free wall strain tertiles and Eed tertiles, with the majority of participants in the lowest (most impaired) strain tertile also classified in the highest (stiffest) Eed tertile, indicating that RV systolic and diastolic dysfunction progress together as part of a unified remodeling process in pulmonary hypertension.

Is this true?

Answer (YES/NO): NO